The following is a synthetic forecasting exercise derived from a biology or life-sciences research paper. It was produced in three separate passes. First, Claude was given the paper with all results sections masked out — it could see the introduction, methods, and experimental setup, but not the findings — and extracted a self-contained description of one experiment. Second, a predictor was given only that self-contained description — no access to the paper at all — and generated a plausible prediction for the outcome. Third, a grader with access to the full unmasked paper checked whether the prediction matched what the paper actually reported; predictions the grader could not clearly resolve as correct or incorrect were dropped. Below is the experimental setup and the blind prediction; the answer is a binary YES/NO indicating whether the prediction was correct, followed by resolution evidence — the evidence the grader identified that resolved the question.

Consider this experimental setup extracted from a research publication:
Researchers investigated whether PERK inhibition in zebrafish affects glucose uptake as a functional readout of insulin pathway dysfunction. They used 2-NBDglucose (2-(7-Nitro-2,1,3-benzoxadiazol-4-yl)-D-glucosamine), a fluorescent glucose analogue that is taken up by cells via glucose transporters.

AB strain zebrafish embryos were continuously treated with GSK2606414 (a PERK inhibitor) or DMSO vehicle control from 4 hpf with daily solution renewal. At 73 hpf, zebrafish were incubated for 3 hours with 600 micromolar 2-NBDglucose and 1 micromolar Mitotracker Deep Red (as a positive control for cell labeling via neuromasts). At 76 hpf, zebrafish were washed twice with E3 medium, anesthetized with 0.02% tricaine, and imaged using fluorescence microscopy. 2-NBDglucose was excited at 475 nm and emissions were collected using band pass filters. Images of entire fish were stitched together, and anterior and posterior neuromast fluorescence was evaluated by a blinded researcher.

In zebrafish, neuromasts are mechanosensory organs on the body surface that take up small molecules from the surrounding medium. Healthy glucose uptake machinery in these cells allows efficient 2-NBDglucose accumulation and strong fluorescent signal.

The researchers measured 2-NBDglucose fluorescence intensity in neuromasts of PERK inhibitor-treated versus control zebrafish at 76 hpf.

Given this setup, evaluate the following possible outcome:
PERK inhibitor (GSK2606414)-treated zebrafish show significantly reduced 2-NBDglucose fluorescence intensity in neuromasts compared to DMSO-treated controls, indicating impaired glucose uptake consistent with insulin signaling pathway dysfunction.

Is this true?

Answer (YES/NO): YES